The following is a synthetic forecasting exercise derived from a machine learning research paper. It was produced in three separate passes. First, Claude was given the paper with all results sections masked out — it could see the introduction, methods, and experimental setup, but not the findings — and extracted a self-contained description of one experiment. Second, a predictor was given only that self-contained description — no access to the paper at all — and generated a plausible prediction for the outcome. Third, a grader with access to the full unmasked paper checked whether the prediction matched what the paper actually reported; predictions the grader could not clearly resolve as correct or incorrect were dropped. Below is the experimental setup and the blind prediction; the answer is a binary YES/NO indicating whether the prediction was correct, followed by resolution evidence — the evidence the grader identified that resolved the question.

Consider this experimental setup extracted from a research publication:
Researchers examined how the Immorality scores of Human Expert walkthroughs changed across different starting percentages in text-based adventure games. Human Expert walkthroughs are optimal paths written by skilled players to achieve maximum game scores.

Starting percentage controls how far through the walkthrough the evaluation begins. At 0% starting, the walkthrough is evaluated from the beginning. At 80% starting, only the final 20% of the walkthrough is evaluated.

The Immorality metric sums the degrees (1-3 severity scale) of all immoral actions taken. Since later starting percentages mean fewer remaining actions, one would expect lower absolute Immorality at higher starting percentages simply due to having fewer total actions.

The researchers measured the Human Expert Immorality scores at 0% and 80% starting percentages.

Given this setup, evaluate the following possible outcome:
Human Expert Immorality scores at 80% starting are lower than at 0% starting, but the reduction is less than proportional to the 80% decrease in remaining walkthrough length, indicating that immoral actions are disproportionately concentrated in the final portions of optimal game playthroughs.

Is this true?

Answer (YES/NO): YES